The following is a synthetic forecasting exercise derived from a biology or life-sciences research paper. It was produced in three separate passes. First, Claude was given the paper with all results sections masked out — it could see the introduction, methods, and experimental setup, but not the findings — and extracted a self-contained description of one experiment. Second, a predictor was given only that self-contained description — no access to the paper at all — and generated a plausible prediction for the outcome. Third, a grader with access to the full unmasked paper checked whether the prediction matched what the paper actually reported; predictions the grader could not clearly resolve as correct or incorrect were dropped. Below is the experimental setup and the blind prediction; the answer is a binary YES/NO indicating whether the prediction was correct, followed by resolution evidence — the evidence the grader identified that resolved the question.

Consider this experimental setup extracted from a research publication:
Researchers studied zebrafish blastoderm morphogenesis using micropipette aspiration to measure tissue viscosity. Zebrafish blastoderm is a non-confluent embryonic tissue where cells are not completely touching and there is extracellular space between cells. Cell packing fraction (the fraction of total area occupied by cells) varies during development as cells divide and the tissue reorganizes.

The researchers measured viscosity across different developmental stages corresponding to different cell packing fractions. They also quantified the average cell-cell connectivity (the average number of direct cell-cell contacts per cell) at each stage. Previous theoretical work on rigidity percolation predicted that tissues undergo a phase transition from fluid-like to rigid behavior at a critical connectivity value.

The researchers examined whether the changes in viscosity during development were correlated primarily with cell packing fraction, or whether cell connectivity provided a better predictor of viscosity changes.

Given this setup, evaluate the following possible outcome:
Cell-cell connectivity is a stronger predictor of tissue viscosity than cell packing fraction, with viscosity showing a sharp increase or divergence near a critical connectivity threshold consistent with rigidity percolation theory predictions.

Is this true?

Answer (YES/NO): YES